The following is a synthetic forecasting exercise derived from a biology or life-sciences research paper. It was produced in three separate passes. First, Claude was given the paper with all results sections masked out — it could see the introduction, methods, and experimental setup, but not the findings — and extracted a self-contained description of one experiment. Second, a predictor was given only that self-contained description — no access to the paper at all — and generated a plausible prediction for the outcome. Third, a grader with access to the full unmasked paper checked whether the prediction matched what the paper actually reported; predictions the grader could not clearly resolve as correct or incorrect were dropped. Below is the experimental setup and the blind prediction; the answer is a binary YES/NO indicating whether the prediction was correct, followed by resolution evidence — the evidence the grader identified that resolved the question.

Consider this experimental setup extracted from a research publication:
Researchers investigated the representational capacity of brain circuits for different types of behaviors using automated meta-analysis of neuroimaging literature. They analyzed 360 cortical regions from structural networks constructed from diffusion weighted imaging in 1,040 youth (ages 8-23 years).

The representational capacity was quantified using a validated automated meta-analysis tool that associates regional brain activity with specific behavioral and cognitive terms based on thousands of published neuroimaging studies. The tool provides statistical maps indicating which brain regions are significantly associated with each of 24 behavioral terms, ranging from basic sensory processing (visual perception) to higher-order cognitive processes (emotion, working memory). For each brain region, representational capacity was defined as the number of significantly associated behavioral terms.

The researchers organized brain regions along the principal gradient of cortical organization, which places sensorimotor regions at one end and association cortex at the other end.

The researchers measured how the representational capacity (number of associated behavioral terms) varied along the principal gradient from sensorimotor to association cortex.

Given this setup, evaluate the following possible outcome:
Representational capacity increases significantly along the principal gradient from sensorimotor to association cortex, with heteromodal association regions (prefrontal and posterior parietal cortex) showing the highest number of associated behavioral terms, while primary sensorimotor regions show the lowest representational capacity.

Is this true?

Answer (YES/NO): NO